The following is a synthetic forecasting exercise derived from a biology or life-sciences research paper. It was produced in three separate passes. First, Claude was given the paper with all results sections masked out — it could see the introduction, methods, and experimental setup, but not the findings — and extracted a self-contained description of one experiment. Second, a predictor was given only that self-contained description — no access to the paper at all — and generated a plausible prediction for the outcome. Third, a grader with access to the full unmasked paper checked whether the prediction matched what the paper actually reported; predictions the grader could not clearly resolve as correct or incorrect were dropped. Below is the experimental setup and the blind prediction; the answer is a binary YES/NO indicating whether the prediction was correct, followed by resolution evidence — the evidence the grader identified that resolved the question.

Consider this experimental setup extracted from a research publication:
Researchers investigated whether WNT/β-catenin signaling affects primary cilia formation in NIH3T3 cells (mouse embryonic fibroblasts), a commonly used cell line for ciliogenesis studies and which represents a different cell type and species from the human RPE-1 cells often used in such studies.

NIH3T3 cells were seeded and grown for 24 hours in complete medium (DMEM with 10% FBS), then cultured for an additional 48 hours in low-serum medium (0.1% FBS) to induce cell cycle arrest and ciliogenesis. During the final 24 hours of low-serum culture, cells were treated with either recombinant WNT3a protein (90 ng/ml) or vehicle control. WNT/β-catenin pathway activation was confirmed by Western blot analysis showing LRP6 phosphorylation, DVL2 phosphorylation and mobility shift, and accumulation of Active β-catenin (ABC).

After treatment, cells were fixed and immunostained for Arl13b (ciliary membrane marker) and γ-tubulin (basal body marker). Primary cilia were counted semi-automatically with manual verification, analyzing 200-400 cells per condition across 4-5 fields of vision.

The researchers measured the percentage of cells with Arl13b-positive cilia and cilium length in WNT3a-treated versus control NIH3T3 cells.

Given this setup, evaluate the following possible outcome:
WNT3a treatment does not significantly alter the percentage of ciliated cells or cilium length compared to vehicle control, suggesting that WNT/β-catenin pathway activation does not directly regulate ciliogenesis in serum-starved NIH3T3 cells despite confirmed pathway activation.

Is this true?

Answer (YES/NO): NO